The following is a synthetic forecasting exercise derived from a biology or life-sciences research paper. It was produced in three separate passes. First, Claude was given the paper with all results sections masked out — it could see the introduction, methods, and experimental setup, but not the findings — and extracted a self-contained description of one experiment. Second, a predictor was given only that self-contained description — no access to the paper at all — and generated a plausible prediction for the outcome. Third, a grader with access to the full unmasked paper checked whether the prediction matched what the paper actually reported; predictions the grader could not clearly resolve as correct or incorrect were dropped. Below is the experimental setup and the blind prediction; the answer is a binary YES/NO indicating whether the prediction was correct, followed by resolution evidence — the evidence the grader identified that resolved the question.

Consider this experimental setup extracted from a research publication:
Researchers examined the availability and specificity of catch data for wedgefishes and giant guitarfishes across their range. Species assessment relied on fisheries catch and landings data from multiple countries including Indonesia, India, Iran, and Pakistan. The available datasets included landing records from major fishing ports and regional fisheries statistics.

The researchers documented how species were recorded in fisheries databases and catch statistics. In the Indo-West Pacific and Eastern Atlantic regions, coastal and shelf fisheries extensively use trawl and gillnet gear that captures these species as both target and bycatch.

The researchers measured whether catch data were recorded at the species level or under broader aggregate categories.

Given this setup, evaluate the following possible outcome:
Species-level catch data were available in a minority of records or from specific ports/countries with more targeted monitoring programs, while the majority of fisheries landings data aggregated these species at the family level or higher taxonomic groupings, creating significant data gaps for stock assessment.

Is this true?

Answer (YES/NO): NO